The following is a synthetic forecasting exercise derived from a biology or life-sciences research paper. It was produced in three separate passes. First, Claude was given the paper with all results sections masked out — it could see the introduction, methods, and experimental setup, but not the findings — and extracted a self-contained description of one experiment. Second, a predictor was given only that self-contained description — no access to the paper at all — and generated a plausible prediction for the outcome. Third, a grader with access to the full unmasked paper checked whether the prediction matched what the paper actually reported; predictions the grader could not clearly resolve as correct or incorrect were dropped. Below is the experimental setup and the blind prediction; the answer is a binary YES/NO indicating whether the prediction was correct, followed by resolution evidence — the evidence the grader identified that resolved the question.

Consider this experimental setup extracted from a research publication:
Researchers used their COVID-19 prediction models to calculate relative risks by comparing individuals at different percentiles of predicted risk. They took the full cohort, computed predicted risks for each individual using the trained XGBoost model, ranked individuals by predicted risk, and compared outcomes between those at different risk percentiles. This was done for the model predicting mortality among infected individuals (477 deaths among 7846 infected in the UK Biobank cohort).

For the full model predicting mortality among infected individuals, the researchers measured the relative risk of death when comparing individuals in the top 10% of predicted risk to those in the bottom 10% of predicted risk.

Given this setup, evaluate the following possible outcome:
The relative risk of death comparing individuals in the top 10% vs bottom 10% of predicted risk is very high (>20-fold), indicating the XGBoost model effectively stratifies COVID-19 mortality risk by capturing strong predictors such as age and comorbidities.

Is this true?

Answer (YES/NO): YES